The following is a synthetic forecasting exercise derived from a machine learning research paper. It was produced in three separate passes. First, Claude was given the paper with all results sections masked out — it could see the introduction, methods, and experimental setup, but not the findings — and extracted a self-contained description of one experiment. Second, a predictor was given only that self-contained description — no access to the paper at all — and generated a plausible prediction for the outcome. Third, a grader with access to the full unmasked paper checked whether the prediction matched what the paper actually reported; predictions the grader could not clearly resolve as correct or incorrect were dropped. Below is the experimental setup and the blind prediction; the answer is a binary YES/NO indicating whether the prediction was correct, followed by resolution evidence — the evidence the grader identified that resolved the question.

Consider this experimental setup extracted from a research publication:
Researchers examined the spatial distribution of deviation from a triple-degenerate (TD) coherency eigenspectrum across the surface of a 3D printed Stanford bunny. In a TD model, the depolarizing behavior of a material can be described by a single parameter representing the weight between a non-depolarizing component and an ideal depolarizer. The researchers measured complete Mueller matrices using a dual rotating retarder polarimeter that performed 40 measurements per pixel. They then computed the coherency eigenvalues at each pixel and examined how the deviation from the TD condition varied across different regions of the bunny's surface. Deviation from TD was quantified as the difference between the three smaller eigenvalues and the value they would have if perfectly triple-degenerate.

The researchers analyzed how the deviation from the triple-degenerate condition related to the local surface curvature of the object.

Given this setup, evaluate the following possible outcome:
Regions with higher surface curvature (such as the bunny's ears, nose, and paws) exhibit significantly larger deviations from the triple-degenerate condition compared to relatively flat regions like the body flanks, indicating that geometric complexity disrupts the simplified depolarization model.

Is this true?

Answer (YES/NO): YES